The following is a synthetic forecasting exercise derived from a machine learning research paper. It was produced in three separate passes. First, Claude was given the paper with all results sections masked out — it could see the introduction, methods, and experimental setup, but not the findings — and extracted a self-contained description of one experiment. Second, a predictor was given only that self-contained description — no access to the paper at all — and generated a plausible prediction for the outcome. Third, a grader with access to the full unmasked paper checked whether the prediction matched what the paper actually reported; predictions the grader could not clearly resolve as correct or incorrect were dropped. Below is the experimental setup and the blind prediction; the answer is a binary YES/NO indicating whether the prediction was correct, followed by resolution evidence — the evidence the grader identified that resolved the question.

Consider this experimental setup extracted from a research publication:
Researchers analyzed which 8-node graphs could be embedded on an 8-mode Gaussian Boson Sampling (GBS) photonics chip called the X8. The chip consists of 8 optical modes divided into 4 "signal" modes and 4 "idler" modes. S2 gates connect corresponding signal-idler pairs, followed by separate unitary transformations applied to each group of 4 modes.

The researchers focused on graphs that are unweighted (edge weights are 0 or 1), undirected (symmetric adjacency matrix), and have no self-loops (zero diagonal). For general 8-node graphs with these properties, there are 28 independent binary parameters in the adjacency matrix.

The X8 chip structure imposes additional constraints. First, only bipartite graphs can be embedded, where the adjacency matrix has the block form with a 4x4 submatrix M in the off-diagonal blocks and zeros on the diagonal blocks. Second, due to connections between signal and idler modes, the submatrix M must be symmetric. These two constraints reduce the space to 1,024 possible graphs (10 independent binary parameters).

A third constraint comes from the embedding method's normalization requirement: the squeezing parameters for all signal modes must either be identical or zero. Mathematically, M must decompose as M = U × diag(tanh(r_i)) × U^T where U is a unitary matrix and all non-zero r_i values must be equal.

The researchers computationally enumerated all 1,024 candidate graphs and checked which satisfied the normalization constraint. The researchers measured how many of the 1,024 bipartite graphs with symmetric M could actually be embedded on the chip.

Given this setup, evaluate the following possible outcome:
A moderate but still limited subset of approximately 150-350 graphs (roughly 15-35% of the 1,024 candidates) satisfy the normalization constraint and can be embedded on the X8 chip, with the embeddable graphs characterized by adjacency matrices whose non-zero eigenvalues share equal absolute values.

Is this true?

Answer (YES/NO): NO